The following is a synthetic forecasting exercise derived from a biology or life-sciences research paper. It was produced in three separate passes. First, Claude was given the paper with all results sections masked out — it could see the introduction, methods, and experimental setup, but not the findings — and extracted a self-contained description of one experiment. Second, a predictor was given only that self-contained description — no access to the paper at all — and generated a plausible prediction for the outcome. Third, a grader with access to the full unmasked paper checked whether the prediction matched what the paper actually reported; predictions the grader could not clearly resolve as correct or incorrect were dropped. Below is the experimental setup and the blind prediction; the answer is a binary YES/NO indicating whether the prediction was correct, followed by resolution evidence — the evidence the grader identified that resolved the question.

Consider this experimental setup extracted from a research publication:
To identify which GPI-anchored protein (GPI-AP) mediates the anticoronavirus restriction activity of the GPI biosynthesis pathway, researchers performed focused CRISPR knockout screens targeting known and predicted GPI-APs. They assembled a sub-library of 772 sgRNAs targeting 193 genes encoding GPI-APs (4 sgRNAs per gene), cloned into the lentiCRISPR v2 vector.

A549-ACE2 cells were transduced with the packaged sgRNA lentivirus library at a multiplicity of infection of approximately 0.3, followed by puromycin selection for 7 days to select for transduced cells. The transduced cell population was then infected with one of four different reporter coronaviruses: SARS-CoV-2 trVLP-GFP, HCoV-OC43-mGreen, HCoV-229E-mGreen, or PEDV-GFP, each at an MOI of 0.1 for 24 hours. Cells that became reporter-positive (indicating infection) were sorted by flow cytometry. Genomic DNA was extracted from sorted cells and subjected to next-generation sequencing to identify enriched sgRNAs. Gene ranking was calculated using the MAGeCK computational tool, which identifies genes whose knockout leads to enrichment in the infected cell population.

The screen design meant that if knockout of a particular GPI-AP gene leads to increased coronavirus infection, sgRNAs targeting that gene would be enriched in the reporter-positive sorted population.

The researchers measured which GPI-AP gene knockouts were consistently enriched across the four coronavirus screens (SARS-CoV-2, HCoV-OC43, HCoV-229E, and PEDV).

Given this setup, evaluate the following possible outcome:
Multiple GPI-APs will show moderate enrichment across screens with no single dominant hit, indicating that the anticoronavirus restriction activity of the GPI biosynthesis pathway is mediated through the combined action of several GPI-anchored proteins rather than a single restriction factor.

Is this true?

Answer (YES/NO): NO